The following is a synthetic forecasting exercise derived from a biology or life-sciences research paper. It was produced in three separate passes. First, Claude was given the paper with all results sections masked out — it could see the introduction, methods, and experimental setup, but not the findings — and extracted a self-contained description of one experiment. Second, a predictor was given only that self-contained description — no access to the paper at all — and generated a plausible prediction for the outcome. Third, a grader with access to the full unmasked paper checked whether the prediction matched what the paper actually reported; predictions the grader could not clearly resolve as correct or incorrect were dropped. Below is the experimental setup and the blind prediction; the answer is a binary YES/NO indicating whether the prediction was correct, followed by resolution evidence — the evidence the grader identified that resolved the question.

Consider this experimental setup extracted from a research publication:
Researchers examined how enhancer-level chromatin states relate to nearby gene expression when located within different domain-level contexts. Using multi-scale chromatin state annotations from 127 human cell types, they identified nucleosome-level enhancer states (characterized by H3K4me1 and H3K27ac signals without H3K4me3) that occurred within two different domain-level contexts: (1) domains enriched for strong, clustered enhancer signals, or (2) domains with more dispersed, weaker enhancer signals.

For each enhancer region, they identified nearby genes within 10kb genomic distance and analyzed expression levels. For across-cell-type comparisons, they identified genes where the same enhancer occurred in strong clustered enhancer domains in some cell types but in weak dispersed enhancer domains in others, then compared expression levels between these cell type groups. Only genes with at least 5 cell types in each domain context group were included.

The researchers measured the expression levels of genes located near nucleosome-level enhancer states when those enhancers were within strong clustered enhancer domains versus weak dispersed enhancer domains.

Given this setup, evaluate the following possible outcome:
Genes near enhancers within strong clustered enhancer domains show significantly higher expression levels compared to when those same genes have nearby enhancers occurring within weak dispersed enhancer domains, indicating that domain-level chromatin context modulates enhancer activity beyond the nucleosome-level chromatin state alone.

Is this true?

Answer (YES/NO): YES